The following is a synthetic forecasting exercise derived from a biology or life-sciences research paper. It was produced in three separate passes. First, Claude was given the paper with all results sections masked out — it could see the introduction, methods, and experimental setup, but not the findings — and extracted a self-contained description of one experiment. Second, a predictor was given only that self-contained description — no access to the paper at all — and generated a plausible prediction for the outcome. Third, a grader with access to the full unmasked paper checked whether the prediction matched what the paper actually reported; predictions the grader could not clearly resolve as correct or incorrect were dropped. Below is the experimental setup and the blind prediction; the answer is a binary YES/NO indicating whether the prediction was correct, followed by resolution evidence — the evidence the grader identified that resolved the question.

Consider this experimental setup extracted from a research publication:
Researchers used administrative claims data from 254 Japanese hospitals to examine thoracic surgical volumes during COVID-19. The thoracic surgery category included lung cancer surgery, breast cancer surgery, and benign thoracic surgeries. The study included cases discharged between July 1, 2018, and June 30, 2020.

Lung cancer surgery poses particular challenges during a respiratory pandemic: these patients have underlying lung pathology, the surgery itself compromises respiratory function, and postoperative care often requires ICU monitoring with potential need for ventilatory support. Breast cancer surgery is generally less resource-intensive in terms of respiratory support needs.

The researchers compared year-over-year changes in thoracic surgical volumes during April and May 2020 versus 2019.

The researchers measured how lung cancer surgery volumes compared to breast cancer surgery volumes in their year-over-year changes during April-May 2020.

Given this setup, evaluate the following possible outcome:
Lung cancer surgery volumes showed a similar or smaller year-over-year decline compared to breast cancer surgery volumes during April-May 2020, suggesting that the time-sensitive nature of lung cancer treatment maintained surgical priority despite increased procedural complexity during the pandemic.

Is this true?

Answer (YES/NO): YES